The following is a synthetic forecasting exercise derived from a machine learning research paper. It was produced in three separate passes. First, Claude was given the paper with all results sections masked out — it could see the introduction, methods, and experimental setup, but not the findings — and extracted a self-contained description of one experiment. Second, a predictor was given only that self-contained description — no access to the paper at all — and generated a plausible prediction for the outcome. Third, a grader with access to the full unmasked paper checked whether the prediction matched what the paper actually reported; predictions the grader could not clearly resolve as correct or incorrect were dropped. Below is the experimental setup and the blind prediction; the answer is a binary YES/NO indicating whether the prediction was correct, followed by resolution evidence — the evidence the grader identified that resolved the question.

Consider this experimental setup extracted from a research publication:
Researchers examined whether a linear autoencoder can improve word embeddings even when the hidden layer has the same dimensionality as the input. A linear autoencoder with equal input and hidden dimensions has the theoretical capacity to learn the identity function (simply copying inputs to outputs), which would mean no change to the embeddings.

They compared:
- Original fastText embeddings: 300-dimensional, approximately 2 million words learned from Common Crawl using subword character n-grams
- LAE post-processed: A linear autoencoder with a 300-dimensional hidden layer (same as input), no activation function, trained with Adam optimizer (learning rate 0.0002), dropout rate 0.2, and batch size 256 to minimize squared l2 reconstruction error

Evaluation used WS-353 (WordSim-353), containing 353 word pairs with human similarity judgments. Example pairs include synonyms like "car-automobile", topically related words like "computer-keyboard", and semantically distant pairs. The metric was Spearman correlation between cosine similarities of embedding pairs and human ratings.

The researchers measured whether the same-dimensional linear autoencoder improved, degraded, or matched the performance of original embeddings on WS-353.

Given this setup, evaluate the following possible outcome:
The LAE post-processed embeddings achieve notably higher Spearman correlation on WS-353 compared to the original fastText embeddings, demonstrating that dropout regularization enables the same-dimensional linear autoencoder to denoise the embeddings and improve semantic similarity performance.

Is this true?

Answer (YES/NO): NO